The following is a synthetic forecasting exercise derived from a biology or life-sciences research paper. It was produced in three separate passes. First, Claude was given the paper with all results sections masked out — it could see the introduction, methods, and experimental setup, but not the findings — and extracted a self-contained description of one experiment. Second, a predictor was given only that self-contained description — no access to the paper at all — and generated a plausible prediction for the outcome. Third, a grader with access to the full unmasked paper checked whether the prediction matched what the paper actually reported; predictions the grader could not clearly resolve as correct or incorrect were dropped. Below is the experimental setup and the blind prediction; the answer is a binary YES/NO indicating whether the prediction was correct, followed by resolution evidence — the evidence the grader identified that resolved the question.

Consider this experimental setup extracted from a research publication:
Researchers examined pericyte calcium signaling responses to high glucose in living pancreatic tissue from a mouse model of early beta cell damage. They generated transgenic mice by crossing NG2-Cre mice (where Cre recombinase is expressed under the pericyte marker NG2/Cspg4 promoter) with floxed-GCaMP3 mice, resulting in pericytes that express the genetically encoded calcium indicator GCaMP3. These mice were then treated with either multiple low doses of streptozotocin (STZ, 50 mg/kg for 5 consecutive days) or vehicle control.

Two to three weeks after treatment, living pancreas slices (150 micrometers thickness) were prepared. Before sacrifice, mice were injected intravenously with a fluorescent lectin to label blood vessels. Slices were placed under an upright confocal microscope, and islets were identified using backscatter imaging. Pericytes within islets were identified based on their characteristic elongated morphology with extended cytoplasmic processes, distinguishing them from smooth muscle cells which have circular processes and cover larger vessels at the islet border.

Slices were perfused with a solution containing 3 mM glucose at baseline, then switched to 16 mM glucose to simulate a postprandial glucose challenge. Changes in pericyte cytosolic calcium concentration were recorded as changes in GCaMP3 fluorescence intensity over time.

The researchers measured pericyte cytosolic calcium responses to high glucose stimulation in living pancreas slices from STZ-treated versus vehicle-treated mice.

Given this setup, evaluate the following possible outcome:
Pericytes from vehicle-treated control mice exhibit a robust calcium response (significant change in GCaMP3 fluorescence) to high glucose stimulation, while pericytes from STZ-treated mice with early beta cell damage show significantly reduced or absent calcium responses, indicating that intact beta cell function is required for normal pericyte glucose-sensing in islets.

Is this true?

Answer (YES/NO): YES